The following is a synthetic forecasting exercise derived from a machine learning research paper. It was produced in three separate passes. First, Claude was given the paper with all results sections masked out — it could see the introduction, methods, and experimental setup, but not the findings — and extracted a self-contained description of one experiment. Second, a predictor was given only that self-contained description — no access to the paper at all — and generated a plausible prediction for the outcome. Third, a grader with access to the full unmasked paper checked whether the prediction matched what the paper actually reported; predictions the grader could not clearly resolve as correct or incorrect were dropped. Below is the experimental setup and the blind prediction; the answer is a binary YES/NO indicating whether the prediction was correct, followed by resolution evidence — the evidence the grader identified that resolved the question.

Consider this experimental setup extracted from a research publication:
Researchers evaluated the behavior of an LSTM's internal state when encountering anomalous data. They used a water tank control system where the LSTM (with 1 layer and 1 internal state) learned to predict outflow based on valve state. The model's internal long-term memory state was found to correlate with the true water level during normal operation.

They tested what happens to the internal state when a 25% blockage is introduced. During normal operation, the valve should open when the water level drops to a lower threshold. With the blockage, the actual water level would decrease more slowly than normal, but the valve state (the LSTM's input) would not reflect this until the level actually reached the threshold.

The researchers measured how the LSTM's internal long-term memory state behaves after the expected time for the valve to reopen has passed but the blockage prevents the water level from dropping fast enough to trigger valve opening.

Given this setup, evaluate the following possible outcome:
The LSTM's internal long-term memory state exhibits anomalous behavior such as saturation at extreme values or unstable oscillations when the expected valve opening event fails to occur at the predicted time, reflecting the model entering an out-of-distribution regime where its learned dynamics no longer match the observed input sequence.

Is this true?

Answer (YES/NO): NO